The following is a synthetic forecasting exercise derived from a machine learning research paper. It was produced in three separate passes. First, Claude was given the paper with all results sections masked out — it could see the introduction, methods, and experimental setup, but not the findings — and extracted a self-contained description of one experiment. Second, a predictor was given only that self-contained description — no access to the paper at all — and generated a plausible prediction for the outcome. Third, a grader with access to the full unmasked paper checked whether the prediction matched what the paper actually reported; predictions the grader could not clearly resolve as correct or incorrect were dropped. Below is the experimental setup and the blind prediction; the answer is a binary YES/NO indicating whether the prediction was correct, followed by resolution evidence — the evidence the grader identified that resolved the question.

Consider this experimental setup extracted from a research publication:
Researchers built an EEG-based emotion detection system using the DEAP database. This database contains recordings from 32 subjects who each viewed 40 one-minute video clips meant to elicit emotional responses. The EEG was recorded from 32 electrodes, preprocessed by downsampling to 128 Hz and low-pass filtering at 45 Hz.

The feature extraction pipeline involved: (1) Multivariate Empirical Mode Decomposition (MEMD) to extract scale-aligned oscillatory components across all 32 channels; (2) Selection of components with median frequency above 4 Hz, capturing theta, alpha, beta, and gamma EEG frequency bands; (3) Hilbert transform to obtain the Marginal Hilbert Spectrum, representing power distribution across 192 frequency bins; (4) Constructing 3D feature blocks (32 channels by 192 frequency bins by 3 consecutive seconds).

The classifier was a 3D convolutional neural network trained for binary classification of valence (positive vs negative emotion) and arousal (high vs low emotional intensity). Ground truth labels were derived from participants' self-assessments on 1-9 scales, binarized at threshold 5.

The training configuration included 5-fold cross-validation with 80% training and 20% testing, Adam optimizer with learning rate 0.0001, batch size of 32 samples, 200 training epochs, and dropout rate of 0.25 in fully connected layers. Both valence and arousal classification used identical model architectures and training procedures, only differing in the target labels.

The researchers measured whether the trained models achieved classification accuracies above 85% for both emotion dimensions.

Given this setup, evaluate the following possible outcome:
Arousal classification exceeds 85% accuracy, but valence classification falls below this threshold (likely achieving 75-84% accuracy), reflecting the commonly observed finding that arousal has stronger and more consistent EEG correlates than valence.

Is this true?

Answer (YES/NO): NO